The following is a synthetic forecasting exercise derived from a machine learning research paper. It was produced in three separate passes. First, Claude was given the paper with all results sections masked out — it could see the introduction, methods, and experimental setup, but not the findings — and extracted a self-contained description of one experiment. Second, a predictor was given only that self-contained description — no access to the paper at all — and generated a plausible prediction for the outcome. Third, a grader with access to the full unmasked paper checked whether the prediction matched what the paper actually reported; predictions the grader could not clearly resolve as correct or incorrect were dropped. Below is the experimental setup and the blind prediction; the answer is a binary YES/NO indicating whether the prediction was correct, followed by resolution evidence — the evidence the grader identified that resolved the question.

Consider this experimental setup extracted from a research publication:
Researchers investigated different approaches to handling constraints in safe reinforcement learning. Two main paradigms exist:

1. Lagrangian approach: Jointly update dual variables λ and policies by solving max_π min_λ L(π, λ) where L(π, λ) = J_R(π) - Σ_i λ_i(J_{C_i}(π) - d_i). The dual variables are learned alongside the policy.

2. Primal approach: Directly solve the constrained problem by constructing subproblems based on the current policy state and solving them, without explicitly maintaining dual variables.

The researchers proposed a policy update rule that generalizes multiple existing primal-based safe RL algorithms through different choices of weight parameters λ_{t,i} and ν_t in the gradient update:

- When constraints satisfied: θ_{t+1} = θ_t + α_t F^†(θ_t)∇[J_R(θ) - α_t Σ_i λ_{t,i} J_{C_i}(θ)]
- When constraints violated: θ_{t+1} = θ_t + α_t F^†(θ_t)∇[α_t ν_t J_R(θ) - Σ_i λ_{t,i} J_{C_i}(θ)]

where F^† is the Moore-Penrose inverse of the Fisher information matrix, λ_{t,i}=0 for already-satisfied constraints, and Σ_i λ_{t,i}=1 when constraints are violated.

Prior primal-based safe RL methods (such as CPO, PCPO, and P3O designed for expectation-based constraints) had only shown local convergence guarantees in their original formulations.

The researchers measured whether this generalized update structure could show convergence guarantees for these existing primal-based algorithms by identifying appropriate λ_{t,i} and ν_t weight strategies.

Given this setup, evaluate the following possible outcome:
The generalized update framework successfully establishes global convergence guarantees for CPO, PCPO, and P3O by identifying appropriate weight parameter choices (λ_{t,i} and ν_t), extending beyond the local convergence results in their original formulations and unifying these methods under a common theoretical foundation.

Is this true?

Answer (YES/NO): YES